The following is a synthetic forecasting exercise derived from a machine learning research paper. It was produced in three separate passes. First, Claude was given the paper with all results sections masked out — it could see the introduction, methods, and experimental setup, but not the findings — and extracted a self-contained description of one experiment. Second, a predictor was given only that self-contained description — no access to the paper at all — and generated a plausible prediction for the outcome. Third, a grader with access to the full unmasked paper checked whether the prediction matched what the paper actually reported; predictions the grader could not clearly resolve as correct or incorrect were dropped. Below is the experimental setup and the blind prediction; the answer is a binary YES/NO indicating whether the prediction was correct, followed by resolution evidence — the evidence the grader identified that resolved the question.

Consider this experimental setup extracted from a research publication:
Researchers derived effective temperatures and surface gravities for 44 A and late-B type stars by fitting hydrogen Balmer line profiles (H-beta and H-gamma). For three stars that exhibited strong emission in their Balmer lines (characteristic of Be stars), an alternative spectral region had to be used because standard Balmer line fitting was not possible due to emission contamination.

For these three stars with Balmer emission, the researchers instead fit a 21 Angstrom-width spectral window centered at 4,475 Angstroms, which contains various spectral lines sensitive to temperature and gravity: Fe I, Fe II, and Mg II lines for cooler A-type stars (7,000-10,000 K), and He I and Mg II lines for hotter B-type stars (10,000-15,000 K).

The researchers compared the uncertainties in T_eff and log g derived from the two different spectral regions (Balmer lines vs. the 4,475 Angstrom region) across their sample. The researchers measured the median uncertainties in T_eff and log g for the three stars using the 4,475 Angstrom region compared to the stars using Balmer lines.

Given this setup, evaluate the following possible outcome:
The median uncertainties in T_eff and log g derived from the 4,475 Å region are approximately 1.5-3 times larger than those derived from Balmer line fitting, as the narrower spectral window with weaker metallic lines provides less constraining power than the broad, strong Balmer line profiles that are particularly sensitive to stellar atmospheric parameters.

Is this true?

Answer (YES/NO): NO